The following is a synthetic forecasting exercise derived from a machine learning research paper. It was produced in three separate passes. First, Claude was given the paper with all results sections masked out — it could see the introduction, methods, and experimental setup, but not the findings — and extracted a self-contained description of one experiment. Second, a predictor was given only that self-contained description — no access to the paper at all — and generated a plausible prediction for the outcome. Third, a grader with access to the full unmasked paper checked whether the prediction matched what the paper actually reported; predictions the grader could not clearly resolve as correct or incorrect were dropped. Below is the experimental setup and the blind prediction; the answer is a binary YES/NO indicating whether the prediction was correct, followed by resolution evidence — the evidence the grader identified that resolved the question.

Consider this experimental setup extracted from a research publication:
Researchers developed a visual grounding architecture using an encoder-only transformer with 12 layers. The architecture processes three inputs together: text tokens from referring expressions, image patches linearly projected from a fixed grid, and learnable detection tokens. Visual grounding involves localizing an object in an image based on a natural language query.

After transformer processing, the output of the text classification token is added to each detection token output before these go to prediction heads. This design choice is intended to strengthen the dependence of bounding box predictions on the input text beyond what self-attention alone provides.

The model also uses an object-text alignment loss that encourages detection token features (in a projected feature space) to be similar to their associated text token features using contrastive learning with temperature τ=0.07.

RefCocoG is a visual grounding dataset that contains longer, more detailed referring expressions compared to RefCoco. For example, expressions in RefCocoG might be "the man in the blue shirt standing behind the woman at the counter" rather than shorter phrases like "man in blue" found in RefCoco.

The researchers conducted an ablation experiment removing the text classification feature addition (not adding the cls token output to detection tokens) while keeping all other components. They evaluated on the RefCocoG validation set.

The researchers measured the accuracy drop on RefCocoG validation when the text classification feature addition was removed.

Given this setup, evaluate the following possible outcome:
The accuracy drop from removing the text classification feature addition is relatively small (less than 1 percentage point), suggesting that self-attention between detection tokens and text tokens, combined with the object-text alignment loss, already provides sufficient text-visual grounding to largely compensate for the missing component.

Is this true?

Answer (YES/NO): NO